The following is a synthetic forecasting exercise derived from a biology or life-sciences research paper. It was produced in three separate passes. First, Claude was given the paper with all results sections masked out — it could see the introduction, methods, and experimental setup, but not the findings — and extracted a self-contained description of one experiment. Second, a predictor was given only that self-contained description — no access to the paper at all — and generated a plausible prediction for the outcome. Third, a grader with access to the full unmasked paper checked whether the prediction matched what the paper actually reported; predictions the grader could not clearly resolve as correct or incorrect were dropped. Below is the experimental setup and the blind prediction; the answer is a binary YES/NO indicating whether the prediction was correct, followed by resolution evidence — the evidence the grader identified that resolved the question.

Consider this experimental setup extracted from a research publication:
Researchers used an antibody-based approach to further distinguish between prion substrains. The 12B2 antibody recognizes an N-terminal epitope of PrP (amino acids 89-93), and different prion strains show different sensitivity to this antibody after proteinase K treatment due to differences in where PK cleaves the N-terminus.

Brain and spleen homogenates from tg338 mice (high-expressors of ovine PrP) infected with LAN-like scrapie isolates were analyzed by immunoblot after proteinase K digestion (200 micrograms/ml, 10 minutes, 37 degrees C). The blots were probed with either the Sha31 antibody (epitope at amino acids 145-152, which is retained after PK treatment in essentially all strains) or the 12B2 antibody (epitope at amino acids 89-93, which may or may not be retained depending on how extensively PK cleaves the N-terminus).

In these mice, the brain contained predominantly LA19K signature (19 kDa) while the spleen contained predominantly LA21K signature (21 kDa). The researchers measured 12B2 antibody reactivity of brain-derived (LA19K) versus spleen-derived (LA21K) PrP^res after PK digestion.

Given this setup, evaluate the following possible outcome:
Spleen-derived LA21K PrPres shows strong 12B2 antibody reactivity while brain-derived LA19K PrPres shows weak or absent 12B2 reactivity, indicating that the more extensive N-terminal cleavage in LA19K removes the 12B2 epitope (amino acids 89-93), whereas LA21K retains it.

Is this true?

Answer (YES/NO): YES